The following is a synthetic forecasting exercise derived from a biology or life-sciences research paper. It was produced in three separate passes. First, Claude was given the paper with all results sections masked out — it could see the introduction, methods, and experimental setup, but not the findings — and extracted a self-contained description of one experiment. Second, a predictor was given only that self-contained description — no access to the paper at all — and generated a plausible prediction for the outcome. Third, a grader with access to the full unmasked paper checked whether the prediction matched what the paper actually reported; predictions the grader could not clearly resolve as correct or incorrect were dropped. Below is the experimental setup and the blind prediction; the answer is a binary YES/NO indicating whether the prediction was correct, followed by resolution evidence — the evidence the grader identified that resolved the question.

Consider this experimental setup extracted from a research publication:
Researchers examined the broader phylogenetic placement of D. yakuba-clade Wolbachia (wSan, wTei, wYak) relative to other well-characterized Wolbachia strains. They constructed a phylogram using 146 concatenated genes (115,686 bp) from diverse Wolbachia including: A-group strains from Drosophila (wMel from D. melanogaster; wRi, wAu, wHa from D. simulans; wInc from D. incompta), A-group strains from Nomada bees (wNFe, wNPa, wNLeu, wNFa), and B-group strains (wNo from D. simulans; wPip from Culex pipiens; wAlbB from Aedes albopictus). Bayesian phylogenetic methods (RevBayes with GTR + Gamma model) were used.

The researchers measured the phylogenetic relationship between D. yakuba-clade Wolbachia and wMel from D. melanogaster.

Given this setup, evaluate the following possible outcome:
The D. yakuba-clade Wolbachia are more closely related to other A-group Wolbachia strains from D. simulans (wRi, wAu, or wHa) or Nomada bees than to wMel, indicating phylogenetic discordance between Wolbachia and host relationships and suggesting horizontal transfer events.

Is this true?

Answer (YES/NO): NO